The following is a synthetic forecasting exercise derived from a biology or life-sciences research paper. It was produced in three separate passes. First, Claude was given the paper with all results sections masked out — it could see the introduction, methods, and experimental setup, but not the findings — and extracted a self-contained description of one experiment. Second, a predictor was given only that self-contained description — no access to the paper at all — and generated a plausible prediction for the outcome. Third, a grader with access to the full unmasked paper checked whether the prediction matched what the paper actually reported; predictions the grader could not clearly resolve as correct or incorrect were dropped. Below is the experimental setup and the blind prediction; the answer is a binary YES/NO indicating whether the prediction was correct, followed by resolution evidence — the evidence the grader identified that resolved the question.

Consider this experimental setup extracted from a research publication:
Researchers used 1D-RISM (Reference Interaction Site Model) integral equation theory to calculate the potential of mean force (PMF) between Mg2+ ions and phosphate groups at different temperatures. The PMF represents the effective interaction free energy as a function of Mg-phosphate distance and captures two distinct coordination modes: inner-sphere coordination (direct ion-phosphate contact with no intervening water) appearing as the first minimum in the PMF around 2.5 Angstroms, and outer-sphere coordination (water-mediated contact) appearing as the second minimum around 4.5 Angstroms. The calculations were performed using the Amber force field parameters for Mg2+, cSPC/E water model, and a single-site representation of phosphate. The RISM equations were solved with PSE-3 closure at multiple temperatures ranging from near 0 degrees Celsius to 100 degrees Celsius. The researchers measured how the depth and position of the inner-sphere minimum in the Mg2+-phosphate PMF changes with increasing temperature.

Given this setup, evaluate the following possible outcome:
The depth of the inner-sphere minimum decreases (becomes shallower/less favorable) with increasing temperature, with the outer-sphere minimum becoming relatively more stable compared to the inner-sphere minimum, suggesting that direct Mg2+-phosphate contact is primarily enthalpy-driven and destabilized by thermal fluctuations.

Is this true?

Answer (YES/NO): NO